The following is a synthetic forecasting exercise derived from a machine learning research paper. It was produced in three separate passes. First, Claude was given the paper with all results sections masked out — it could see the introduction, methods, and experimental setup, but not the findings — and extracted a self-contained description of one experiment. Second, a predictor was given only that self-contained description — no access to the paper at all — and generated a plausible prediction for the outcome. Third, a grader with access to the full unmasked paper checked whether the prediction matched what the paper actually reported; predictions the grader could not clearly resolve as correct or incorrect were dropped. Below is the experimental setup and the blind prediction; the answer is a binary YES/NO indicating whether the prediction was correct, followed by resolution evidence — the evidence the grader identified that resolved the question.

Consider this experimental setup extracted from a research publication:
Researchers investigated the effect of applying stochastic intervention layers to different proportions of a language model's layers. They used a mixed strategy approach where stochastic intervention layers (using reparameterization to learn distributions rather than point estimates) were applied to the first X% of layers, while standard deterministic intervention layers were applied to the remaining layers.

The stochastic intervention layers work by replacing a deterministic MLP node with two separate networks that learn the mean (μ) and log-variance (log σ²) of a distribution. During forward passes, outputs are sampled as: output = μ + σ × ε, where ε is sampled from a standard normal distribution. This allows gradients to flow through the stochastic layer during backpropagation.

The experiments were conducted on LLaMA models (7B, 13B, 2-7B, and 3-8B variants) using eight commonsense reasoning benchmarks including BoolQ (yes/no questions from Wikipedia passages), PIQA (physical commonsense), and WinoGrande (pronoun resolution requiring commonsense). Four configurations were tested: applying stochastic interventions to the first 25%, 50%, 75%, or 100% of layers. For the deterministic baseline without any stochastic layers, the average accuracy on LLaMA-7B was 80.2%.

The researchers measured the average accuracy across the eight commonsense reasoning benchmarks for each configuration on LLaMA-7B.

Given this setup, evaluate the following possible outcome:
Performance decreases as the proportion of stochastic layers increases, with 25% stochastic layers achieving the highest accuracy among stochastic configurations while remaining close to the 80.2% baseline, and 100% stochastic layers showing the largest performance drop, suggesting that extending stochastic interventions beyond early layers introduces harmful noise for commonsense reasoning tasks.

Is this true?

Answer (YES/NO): NO